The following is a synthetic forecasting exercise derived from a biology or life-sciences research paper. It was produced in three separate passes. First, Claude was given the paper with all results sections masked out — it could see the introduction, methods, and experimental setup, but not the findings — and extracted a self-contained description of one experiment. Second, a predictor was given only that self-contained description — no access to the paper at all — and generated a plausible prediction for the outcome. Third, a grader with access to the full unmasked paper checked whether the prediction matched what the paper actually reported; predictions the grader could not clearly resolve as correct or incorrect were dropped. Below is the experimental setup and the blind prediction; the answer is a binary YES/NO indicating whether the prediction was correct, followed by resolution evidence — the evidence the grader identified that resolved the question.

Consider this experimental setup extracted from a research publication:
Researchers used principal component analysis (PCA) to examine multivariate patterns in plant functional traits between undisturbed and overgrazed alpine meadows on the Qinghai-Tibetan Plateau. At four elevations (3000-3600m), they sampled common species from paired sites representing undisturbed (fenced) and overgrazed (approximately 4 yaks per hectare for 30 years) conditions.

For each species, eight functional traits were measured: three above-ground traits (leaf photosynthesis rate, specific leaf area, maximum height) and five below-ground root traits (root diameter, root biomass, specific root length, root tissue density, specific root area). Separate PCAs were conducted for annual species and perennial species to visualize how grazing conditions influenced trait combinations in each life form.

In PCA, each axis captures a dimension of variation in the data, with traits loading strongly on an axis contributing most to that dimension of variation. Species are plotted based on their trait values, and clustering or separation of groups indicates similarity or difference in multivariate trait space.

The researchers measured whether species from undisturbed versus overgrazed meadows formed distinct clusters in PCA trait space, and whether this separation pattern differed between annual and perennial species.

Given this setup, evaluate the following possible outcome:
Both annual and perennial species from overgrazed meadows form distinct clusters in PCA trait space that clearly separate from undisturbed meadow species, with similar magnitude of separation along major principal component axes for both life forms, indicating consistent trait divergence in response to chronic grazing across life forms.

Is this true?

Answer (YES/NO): NO